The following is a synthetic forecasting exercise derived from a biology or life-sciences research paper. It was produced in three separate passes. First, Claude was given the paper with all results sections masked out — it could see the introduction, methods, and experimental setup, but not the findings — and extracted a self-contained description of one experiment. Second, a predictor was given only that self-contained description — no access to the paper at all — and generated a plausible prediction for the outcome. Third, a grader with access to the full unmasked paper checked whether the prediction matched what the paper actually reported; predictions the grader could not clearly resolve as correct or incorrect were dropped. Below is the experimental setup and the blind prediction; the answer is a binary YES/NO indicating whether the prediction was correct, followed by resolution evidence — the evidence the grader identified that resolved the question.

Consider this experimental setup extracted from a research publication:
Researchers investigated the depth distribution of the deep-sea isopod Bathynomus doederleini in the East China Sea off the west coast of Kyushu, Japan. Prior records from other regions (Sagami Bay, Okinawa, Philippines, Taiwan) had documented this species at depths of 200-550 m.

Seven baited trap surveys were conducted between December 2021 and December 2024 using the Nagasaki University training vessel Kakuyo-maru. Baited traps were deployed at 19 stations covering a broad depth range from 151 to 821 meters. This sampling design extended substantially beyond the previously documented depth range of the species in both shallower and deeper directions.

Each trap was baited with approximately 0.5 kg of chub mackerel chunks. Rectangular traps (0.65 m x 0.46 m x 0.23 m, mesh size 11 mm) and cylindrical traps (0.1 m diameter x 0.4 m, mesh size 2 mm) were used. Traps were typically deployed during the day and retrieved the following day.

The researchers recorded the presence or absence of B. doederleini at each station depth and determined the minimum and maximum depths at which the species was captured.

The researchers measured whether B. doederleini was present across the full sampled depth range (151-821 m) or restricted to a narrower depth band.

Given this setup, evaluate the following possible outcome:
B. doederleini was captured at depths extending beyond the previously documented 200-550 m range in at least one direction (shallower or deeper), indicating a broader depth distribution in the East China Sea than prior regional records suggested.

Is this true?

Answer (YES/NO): YES